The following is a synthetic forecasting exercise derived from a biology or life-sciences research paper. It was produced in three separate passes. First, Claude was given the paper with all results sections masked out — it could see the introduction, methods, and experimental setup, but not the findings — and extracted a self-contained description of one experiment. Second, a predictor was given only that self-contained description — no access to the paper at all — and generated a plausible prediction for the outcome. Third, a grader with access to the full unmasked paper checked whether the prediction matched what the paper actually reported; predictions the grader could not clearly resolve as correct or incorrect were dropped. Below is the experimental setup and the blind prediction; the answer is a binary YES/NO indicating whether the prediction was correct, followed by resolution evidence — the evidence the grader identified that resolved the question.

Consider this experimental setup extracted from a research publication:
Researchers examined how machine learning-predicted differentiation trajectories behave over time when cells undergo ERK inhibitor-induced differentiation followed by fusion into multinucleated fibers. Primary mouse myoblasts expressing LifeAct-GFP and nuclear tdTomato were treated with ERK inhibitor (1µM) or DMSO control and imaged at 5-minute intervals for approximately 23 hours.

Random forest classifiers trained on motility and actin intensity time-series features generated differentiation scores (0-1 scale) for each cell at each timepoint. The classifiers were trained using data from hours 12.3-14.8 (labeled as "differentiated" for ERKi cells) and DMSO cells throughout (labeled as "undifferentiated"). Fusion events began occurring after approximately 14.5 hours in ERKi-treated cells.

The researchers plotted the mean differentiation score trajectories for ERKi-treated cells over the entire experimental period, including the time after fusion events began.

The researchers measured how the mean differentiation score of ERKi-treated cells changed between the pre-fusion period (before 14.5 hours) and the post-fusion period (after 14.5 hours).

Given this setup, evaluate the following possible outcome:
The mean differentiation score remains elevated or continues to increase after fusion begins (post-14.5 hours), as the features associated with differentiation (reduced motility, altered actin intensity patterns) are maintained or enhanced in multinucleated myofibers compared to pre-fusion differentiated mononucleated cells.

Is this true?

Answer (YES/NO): NO